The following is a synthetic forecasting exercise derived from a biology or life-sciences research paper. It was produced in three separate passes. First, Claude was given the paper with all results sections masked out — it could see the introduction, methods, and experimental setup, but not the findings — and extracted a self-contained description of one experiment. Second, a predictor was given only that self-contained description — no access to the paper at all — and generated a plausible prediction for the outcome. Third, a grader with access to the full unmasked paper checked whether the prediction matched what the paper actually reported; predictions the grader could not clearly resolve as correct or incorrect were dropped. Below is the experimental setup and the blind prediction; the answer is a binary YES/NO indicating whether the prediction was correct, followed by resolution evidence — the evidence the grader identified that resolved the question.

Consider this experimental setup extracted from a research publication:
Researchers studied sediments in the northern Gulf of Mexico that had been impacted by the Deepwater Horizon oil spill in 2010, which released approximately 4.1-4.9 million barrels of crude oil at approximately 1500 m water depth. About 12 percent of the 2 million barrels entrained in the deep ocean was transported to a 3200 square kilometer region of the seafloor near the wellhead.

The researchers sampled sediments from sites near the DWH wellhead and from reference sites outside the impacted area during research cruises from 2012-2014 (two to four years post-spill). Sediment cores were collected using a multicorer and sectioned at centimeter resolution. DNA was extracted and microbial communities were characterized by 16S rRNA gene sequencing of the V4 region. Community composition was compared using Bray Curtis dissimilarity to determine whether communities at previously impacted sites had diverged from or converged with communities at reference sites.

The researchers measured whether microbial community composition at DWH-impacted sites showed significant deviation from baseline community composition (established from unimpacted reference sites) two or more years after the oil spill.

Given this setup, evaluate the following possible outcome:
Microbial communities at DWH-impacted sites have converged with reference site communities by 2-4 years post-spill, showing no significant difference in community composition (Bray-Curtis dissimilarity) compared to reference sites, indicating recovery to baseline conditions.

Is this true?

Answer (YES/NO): YES